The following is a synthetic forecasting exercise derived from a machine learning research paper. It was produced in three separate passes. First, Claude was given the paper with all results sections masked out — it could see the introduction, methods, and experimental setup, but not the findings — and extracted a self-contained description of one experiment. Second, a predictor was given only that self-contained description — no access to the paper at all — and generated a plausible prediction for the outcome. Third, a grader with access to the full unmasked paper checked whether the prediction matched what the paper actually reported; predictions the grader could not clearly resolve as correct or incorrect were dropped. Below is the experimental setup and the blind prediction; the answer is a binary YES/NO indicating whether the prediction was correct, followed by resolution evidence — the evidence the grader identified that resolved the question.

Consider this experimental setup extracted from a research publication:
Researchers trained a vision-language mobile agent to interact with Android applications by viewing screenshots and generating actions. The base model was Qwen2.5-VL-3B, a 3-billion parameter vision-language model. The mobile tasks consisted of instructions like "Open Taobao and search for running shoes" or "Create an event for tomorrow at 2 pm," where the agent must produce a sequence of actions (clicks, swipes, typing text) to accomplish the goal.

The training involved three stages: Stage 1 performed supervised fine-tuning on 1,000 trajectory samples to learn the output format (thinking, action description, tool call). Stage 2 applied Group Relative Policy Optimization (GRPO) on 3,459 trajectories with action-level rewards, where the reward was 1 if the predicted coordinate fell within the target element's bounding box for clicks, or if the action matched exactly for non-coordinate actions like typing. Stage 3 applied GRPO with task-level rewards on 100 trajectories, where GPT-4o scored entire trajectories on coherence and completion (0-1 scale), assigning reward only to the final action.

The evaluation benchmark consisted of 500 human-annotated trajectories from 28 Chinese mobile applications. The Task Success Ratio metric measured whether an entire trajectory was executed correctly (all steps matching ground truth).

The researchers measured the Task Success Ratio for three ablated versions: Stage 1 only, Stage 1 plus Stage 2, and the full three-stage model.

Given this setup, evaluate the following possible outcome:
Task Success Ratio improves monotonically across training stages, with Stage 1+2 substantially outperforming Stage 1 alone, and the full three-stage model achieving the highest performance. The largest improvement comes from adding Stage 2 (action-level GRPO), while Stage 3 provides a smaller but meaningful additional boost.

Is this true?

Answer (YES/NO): YES